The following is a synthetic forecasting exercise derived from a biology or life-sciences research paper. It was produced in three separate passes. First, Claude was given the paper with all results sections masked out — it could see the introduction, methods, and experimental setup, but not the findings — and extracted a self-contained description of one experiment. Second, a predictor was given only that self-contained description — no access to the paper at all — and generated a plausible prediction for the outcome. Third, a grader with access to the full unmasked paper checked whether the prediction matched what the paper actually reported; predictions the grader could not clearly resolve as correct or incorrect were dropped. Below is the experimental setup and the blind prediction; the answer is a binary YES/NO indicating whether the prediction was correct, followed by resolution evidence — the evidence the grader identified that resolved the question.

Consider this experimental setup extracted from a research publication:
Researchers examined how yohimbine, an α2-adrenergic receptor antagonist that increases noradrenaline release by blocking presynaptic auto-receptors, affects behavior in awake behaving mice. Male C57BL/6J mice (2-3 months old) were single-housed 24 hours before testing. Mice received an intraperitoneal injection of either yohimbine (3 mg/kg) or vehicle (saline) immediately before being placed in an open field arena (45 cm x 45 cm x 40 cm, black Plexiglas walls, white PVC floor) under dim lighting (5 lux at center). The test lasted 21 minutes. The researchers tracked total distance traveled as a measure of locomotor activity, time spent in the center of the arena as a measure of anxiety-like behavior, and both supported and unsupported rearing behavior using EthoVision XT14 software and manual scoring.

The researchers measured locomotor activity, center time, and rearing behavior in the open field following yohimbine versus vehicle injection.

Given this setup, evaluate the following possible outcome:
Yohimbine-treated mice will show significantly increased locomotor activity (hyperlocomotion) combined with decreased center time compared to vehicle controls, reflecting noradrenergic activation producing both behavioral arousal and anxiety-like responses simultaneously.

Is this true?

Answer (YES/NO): NO